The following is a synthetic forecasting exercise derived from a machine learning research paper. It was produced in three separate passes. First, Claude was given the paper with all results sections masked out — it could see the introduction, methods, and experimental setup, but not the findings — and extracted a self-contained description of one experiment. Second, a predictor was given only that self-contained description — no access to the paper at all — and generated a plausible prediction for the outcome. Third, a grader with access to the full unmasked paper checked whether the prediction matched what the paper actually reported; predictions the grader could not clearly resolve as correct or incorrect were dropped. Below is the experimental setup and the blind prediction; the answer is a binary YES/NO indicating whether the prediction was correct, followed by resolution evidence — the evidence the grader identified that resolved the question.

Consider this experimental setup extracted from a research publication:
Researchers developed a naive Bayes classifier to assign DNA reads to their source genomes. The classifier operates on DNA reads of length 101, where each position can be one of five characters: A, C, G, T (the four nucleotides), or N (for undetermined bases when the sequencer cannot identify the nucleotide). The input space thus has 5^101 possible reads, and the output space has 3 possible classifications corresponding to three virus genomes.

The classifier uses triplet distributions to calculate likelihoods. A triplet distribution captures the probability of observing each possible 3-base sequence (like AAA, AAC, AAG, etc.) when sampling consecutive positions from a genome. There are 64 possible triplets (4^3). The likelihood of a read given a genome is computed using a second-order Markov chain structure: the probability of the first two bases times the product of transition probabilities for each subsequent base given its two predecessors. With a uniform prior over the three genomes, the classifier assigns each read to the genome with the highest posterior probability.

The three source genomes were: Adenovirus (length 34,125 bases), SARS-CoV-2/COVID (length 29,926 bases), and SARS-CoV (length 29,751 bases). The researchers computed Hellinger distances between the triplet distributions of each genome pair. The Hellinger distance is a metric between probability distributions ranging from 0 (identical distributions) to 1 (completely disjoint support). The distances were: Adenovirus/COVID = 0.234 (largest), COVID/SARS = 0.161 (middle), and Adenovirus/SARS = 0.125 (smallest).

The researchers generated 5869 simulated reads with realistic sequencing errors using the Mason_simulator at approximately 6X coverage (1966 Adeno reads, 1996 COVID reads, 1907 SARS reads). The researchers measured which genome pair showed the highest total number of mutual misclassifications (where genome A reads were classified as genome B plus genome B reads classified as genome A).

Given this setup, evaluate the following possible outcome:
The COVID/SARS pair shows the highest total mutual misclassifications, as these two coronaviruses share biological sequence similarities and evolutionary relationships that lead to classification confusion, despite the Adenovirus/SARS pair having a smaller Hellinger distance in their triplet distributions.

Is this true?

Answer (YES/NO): NO